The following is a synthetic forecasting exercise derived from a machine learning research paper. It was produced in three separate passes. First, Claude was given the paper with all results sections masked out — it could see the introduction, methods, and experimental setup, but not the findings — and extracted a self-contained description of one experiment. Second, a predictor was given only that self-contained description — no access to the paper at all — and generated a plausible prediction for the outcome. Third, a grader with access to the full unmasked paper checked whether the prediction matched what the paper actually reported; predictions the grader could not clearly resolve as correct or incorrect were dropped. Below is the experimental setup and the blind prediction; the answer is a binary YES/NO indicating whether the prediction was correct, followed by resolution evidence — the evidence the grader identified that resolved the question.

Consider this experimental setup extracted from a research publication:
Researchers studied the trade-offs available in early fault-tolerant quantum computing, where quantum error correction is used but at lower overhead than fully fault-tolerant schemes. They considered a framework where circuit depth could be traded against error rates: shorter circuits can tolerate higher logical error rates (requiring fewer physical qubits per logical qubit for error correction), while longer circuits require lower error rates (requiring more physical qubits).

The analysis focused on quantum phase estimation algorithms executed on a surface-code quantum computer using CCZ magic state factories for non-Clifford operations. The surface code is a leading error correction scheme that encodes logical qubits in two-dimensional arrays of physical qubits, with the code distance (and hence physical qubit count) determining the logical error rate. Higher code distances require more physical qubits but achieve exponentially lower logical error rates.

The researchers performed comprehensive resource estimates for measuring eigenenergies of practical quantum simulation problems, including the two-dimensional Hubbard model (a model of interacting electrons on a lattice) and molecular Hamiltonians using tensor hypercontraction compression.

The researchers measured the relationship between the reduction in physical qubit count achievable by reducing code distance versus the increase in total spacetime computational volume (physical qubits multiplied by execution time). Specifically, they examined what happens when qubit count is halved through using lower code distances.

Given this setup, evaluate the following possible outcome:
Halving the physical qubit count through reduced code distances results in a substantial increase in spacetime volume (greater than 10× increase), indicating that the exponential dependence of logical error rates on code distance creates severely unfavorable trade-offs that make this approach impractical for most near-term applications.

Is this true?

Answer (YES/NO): NO